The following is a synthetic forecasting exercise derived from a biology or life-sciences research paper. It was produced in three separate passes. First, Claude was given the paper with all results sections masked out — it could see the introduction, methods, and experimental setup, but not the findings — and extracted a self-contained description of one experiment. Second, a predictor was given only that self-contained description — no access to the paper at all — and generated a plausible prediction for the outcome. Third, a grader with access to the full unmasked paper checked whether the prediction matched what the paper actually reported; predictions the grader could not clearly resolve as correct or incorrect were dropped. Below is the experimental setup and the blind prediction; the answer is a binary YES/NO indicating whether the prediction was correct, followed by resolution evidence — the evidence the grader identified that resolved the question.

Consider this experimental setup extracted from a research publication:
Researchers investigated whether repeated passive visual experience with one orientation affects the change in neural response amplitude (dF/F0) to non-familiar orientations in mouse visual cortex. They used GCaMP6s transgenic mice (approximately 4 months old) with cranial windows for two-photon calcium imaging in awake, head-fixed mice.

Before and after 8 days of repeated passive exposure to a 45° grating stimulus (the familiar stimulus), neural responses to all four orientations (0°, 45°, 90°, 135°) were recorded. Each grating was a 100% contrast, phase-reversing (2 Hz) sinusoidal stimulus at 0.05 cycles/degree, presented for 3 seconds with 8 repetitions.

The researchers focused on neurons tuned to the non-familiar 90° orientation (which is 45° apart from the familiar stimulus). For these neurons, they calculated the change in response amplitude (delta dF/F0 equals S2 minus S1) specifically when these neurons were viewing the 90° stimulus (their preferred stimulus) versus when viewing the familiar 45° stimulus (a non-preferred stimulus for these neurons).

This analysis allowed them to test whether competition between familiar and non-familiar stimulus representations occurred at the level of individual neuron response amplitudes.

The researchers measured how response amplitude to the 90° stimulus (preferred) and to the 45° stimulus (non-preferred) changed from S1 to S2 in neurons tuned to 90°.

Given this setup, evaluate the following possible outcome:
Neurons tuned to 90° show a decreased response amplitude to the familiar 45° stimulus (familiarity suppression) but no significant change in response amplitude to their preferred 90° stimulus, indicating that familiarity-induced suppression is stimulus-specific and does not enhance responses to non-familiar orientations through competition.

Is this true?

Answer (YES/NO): NO